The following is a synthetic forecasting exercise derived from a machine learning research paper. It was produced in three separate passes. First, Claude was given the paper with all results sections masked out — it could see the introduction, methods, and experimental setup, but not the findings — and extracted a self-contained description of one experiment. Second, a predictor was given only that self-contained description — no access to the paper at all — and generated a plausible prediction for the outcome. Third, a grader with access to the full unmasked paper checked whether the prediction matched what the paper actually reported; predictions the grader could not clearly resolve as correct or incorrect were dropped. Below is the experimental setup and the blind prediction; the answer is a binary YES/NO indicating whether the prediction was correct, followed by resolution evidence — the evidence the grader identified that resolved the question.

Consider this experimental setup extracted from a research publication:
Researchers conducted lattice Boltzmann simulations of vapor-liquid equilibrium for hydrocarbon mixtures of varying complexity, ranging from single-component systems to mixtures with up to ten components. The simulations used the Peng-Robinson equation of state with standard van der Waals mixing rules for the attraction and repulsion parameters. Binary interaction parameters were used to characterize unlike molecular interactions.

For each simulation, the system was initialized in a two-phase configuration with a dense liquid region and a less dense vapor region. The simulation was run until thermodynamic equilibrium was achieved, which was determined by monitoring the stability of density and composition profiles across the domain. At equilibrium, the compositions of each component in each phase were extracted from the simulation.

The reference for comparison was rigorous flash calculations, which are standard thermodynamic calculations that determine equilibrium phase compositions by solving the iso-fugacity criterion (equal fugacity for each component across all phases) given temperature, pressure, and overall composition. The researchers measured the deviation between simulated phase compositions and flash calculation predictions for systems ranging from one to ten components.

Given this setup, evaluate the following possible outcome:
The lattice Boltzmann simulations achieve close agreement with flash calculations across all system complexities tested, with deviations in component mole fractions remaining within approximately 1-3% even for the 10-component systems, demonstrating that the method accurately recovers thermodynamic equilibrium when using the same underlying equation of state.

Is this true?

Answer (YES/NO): NO